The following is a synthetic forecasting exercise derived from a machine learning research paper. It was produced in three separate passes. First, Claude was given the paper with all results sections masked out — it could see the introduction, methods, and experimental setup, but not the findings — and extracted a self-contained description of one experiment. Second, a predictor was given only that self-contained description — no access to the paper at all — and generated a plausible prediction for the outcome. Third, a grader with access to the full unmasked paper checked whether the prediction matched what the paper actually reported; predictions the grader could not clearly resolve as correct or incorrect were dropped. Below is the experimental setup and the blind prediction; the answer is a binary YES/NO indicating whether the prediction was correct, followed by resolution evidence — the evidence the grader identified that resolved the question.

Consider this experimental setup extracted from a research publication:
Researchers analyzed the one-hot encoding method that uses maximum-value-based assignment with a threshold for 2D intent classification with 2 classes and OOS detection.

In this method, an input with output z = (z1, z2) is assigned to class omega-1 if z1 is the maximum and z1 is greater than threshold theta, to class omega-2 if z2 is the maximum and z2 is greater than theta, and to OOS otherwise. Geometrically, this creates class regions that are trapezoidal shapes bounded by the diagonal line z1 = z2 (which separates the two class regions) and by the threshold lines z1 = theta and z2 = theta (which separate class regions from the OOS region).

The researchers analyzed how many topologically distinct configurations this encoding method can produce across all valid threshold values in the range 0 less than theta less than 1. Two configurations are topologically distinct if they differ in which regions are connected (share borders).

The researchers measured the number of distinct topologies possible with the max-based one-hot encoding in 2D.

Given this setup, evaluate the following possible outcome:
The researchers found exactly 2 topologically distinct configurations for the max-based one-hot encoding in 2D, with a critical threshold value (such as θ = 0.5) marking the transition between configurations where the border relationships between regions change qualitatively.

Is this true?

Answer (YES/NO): NO